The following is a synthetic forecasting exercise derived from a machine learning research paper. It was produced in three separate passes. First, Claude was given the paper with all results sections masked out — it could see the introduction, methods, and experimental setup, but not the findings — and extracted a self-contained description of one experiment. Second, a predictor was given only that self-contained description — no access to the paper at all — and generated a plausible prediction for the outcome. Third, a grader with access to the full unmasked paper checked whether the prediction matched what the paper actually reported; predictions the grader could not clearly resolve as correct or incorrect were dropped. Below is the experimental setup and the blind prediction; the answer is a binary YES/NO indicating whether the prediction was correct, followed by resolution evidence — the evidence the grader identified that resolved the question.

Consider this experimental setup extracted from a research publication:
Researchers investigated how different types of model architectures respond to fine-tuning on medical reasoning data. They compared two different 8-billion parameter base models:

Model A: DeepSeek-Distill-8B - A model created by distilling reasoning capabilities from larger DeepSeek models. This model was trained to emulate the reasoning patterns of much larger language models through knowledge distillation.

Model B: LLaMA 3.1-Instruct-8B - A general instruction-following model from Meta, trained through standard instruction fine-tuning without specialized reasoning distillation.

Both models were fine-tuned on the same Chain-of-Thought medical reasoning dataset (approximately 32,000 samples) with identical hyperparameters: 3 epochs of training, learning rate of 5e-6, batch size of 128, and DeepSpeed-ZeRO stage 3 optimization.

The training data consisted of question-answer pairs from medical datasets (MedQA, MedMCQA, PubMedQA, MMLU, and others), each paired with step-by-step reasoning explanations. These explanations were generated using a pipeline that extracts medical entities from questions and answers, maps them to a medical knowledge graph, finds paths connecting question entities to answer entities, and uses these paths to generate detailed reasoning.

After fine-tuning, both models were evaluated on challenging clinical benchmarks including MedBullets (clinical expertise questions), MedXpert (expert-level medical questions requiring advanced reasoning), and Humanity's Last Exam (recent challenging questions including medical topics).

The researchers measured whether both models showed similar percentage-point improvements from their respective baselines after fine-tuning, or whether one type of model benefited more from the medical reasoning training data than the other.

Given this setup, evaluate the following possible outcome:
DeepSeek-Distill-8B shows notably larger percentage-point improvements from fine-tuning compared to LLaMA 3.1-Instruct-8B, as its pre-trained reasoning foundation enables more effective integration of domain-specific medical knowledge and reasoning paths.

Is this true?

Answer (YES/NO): YES